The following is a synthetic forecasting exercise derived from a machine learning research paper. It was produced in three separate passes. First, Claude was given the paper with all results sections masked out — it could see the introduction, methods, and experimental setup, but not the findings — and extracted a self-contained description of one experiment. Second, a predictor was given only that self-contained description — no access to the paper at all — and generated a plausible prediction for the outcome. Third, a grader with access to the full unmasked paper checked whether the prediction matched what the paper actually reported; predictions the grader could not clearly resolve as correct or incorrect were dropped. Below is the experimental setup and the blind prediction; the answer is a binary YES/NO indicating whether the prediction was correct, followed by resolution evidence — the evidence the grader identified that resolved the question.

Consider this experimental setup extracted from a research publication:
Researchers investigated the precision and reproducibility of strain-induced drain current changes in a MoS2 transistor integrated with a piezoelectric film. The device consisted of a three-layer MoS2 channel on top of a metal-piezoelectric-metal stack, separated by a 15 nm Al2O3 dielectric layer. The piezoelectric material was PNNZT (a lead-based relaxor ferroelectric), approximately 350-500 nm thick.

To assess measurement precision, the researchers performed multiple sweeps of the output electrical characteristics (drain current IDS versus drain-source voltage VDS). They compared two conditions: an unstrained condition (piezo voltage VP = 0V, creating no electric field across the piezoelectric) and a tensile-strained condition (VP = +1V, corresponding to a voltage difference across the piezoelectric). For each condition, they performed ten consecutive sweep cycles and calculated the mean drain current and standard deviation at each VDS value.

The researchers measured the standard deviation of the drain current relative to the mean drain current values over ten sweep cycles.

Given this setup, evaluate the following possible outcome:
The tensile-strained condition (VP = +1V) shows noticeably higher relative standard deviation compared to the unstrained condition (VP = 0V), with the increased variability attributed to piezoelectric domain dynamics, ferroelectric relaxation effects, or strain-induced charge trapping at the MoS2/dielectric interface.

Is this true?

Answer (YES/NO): NO